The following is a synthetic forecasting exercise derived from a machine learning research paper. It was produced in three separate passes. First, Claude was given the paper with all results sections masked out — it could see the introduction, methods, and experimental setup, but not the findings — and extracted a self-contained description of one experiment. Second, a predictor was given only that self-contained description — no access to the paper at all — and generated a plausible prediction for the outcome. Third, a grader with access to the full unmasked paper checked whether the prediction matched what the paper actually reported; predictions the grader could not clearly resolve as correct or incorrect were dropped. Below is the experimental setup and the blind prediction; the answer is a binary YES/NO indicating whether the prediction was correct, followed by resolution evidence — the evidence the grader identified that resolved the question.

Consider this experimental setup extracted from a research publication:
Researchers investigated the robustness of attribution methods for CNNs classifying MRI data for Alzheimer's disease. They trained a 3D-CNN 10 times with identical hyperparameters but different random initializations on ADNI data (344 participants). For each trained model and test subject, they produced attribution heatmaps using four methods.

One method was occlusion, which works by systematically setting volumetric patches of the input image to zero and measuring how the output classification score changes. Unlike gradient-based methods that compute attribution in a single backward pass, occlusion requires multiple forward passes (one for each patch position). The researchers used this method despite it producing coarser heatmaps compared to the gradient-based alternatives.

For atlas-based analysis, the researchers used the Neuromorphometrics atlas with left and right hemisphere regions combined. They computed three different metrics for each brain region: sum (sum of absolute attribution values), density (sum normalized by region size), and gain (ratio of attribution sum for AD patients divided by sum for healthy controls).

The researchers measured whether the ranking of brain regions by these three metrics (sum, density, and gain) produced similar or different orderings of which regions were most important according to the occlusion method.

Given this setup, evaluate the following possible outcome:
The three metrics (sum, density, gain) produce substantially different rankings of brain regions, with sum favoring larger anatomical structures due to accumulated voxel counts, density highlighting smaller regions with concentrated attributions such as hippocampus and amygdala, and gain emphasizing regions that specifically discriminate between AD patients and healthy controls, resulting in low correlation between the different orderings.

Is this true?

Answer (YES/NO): YES